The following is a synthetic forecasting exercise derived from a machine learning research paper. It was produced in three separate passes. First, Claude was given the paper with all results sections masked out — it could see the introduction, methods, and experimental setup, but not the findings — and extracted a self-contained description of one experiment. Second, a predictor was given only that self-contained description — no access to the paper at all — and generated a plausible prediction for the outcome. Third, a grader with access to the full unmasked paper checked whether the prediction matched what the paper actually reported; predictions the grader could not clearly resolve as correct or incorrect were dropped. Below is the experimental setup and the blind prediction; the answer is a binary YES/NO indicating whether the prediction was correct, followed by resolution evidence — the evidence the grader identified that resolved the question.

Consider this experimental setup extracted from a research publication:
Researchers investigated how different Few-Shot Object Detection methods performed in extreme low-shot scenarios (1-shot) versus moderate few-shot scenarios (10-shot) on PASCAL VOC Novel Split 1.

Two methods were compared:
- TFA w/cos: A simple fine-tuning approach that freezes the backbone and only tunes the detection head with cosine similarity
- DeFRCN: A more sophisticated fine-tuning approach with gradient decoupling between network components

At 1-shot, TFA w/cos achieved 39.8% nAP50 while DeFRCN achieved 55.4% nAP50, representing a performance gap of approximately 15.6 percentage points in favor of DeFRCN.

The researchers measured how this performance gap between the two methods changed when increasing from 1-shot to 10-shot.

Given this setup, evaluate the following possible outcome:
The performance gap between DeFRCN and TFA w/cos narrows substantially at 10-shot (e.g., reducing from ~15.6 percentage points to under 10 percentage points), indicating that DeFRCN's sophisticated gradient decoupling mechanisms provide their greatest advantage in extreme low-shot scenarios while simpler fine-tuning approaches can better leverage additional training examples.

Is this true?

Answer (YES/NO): NO